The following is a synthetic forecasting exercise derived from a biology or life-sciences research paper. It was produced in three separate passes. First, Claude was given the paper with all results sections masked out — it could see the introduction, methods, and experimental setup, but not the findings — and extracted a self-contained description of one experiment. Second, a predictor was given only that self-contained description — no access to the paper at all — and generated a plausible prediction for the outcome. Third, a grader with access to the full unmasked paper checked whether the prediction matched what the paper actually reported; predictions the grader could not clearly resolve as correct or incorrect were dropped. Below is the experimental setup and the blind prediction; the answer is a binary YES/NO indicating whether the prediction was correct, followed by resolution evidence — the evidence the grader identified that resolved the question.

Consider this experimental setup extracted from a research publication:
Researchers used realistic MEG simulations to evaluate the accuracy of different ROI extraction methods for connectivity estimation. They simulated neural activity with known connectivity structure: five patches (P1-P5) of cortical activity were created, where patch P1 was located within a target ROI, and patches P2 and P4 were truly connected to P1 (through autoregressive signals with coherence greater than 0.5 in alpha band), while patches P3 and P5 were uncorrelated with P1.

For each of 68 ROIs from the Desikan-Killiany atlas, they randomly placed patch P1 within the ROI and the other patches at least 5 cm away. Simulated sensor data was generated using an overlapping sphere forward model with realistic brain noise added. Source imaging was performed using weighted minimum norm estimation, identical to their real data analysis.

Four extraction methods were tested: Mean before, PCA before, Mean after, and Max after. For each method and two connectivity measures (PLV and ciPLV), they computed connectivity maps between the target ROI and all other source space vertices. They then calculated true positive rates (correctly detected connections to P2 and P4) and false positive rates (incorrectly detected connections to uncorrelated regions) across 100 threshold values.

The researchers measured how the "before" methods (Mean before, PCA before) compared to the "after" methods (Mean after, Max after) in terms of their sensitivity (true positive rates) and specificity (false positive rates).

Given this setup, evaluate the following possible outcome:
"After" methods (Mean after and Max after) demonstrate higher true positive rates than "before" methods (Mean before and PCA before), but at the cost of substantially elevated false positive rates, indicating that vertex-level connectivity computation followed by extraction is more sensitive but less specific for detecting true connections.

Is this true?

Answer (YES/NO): YES